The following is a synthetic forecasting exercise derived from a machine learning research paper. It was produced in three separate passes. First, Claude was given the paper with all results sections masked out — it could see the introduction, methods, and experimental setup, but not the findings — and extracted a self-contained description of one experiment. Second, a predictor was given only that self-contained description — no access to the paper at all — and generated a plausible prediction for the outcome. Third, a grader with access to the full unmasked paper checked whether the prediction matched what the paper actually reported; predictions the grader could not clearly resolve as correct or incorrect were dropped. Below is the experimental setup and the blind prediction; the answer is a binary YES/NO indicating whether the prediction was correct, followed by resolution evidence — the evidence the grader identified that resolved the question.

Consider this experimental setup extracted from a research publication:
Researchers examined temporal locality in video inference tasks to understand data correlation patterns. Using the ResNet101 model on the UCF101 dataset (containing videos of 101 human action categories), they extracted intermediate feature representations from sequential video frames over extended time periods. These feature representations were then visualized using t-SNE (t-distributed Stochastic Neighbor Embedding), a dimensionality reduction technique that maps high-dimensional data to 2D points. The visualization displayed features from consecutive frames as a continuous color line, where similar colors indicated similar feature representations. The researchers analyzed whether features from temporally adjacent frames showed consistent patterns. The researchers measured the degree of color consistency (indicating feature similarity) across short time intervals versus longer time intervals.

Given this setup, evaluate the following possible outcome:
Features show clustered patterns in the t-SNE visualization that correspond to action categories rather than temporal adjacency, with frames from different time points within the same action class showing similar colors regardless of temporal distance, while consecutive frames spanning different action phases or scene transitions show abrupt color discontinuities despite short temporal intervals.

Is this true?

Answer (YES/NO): NO